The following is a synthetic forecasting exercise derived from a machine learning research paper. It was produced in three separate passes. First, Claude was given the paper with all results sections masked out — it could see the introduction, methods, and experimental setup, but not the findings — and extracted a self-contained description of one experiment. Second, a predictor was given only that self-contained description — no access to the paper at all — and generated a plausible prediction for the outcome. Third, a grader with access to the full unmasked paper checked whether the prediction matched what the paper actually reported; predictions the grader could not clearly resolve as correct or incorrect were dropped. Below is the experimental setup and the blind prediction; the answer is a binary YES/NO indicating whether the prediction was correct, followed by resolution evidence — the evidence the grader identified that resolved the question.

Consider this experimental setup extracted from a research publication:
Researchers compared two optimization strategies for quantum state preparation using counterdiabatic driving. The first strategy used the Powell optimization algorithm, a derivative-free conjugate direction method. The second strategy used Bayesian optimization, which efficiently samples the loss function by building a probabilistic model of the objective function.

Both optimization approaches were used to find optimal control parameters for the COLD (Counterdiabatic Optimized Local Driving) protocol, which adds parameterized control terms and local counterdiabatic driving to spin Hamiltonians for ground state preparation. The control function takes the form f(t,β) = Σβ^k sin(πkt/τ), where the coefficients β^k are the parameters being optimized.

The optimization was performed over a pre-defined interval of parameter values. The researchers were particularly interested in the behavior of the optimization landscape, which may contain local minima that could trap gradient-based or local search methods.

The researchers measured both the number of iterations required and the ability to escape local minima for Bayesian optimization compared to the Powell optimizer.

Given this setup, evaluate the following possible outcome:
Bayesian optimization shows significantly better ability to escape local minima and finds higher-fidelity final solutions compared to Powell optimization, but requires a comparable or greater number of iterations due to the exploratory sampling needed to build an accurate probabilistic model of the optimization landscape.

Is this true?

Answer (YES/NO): NO